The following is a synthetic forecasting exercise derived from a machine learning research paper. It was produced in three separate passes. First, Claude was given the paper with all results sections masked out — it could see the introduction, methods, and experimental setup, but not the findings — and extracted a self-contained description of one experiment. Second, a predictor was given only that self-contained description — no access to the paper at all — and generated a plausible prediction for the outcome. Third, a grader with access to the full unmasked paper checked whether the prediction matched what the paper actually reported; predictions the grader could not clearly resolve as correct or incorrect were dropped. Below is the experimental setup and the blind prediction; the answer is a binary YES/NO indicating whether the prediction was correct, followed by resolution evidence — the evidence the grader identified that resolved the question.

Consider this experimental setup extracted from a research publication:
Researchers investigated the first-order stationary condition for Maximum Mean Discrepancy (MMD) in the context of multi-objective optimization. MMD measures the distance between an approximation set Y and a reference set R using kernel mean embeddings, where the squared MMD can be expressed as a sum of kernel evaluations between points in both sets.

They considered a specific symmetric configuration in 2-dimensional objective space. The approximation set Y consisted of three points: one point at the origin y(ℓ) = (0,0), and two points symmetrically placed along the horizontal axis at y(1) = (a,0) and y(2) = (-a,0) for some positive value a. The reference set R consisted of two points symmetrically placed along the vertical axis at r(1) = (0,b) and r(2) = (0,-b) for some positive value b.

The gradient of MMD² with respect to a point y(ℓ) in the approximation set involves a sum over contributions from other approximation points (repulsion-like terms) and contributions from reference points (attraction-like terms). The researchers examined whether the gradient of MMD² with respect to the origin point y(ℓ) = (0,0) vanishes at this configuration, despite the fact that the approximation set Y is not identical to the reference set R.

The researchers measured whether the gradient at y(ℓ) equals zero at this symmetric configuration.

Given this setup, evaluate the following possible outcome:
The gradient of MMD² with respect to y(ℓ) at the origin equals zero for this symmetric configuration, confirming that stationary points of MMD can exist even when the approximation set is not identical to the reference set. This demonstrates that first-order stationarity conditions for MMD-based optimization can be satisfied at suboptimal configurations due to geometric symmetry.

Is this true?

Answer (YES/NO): YES